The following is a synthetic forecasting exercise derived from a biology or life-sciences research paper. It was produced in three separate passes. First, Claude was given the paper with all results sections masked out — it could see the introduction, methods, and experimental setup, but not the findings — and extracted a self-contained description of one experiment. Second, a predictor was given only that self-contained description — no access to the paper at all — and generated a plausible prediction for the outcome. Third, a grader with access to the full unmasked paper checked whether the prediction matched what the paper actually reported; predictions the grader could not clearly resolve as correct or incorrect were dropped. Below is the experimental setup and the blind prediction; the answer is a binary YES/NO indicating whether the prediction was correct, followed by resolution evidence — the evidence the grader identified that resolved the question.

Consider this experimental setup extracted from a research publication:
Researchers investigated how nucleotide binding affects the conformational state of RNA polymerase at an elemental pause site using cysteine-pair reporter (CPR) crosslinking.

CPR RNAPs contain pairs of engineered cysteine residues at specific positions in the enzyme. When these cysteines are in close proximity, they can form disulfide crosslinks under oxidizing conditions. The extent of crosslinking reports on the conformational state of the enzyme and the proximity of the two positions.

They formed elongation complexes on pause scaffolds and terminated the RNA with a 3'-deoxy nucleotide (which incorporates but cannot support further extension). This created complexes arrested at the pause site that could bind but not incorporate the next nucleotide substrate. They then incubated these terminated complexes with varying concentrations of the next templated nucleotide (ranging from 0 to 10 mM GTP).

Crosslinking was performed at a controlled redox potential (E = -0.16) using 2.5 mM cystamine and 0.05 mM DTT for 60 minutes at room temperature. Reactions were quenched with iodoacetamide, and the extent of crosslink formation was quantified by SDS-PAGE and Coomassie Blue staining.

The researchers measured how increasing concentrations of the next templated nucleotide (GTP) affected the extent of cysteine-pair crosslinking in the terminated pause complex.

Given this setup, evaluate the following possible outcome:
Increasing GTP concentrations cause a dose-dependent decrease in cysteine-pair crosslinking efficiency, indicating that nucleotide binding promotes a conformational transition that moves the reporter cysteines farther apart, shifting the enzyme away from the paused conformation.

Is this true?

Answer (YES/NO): NO